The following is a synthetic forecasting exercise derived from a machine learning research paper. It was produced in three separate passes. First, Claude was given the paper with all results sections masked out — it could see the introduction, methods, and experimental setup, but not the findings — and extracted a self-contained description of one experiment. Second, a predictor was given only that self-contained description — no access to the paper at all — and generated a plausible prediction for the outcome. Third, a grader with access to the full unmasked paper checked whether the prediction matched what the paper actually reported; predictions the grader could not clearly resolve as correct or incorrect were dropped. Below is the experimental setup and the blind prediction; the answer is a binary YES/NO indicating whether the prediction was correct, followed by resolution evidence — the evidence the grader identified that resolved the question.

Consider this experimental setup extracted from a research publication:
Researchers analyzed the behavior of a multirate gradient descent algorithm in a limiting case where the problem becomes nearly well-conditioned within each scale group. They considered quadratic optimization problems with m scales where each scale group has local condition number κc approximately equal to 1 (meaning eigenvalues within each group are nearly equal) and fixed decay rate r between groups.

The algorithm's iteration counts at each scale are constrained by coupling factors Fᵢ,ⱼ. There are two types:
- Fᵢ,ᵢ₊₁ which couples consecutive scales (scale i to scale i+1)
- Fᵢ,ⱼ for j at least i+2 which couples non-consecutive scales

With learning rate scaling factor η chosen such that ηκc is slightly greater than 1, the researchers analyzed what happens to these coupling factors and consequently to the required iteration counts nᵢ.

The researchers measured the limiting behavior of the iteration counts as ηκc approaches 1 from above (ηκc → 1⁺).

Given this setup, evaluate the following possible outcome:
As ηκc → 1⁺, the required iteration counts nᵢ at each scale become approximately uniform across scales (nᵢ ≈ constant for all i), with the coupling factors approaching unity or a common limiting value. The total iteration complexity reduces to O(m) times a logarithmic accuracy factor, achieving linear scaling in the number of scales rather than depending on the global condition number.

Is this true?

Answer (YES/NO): YES